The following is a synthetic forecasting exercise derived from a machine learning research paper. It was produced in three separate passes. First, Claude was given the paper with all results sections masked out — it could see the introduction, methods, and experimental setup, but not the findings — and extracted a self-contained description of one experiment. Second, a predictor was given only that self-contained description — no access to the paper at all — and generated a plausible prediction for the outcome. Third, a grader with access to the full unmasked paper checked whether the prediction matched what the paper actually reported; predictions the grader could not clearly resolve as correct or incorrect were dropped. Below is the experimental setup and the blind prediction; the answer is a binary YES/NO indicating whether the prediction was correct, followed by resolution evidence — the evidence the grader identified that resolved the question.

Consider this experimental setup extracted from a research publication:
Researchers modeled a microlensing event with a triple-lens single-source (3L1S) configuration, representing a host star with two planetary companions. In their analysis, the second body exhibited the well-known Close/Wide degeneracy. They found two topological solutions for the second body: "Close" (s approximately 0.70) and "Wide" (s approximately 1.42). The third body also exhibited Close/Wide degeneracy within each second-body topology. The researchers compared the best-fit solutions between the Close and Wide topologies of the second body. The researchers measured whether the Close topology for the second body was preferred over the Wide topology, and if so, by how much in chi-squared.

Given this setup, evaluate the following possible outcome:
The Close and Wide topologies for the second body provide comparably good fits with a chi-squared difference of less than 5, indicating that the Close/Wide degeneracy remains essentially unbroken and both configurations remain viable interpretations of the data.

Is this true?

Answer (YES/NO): NO